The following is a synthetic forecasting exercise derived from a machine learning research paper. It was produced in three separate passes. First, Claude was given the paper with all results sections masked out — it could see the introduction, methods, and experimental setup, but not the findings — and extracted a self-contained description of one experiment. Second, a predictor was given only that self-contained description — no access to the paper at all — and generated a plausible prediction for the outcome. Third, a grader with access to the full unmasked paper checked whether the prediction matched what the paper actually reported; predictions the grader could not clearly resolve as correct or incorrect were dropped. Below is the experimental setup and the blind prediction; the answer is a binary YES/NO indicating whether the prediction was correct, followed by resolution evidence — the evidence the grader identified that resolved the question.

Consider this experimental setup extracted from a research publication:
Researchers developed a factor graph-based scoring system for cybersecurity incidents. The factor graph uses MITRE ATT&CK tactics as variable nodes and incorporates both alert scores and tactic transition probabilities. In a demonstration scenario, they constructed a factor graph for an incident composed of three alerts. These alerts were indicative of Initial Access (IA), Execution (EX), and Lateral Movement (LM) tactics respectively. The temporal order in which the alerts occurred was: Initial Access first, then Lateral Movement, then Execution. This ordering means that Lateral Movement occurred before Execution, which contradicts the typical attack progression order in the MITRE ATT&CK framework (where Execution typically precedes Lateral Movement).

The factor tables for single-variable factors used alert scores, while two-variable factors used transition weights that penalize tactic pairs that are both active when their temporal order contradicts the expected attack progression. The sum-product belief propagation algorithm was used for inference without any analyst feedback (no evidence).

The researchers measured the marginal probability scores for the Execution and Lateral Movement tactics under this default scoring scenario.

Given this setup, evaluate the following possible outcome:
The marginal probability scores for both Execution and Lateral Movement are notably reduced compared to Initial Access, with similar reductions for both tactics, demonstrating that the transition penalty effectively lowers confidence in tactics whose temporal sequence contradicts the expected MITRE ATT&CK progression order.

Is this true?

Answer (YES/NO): NO